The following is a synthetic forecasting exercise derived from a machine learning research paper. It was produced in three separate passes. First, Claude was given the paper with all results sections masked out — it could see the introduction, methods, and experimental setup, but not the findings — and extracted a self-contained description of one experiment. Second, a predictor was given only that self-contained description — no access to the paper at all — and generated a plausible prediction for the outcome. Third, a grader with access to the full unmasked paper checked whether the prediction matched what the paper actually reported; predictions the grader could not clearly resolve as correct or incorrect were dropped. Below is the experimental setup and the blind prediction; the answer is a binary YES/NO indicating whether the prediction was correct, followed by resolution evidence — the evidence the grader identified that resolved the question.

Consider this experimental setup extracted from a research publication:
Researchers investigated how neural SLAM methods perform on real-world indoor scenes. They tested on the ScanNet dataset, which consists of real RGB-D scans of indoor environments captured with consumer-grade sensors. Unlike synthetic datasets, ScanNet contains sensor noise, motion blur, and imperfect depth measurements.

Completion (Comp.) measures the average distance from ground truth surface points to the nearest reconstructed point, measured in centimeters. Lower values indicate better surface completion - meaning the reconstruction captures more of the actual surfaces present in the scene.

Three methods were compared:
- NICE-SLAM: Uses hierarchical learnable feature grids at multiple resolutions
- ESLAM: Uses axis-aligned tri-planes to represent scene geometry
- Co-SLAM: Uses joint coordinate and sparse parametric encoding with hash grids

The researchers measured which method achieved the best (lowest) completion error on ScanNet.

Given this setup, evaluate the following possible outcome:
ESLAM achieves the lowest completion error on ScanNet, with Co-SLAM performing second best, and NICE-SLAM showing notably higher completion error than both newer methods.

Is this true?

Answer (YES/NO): NO